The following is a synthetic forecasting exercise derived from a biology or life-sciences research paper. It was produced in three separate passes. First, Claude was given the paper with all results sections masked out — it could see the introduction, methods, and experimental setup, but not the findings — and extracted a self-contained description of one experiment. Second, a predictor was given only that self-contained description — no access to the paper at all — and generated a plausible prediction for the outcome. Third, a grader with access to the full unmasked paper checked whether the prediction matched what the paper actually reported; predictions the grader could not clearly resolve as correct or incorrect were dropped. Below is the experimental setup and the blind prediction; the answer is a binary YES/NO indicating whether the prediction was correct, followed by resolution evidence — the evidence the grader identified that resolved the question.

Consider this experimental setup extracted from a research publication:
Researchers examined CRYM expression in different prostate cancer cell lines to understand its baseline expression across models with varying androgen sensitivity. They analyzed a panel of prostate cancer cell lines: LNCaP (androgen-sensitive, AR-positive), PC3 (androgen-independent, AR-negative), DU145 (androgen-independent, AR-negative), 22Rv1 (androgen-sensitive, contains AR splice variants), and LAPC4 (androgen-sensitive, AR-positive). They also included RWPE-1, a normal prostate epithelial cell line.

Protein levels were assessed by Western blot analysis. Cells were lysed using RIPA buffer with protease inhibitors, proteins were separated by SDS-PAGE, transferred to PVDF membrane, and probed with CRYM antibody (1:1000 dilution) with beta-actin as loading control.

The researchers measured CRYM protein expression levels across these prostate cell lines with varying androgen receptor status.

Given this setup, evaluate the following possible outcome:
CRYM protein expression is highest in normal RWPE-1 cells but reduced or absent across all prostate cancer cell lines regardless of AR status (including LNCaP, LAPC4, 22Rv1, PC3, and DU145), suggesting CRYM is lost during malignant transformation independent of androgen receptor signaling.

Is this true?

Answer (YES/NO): NO